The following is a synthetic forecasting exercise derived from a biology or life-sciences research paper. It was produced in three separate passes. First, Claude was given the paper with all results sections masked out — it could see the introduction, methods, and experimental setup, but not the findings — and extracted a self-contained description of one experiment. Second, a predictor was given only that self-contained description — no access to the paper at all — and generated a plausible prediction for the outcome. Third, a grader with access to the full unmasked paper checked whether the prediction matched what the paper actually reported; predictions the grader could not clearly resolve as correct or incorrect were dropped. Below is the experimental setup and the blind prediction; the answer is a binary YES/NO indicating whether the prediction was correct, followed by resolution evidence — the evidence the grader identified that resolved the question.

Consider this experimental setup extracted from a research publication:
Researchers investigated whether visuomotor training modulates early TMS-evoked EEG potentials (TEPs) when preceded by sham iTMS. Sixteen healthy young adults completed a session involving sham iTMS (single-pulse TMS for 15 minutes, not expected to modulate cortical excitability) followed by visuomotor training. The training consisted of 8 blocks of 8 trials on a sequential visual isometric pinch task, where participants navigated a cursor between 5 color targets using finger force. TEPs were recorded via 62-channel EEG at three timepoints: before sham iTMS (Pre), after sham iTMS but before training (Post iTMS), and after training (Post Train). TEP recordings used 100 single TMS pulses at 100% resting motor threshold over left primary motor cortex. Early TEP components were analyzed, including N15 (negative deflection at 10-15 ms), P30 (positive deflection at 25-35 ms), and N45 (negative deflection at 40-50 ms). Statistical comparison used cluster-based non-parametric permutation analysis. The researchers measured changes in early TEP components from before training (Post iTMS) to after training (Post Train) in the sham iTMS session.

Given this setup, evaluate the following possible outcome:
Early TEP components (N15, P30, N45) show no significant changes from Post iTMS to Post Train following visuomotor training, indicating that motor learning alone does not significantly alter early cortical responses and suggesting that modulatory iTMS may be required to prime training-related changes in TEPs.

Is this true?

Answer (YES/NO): NO